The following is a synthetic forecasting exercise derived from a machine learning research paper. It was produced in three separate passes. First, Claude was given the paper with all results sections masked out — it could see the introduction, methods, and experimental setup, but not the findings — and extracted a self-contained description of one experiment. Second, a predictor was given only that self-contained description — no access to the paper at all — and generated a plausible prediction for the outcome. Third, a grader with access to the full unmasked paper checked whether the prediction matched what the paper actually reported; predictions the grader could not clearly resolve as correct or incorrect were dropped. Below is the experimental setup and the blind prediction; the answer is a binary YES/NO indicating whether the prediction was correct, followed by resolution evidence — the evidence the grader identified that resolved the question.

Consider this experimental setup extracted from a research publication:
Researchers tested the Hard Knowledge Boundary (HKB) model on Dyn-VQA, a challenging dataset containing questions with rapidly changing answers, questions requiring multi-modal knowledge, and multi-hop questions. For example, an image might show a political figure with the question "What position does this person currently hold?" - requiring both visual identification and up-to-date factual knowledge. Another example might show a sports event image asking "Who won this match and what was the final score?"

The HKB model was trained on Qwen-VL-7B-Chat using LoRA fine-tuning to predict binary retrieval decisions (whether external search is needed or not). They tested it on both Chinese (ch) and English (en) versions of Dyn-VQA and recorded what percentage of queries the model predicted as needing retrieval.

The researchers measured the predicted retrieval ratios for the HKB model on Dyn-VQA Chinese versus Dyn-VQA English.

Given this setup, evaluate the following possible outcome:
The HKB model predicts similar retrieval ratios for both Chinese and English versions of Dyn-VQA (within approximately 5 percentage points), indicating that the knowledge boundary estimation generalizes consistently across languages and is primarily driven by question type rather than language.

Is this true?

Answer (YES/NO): NO